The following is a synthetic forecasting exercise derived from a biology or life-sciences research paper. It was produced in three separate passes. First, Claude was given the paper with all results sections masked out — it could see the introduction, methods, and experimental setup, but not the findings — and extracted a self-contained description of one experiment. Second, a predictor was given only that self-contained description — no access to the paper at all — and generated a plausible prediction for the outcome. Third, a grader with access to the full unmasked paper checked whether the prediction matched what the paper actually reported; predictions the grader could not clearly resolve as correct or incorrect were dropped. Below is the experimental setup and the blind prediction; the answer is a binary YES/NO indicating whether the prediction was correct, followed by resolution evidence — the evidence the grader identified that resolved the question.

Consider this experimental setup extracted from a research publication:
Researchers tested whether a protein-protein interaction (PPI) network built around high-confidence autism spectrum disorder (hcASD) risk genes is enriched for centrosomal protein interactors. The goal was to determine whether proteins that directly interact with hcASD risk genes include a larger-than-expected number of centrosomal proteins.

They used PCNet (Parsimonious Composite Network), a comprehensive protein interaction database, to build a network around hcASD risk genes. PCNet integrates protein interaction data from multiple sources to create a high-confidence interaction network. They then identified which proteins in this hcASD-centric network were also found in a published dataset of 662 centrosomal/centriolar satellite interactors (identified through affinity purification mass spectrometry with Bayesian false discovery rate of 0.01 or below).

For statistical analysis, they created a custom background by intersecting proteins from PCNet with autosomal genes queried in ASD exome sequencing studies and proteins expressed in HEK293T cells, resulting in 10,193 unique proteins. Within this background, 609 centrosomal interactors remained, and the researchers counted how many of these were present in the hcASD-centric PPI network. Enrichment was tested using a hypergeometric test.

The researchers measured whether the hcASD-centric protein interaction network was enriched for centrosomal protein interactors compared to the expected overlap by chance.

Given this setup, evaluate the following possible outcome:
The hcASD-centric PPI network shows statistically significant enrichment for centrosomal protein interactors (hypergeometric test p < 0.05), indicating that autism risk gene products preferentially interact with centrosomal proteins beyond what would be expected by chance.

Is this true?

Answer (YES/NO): YES